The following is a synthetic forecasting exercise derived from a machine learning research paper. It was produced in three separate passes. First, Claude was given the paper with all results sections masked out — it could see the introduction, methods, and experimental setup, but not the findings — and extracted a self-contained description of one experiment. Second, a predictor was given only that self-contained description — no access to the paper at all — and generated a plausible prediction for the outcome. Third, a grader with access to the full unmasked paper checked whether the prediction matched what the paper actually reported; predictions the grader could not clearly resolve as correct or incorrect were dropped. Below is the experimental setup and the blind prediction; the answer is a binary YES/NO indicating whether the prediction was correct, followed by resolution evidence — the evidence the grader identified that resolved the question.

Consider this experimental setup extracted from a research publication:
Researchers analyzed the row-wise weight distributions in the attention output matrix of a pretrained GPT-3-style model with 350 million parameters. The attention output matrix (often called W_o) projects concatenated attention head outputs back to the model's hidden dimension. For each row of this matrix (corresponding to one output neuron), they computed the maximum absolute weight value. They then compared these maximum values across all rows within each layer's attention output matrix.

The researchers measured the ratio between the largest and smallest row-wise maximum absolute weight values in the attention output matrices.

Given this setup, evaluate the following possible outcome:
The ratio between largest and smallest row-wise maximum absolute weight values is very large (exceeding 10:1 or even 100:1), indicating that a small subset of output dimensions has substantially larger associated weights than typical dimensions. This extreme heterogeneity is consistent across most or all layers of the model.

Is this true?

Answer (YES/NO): NO